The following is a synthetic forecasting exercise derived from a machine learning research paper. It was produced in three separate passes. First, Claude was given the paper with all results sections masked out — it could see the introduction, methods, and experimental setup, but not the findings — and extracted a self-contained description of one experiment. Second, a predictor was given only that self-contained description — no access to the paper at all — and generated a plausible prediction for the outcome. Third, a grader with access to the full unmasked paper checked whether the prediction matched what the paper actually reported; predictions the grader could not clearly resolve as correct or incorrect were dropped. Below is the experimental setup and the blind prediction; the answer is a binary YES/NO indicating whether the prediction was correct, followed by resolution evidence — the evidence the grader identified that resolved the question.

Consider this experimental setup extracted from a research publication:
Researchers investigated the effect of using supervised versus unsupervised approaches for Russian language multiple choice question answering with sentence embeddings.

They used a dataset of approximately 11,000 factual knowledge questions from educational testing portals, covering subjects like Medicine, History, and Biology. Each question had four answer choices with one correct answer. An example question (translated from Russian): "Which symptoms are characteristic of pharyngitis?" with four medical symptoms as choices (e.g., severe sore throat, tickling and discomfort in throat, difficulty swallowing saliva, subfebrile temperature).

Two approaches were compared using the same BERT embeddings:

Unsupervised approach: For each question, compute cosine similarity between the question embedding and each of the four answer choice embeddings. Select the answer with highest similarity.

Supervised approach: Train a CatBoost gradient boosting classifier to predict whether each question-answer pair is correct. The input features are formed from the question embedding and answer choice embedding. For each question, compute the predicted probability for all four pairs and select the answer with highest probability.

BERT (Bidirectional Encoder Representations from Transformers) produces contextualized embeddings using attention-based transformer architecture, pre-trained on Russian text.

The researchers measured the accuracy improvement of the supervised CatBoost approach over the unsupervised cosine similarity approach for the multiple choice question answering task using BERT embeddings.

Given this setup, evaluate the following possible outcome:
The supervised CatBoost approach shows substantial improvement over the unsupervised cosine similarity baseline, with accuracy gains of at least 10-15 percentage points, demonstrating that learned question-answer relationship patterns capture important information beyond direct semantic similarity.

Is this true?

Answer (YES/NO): NO